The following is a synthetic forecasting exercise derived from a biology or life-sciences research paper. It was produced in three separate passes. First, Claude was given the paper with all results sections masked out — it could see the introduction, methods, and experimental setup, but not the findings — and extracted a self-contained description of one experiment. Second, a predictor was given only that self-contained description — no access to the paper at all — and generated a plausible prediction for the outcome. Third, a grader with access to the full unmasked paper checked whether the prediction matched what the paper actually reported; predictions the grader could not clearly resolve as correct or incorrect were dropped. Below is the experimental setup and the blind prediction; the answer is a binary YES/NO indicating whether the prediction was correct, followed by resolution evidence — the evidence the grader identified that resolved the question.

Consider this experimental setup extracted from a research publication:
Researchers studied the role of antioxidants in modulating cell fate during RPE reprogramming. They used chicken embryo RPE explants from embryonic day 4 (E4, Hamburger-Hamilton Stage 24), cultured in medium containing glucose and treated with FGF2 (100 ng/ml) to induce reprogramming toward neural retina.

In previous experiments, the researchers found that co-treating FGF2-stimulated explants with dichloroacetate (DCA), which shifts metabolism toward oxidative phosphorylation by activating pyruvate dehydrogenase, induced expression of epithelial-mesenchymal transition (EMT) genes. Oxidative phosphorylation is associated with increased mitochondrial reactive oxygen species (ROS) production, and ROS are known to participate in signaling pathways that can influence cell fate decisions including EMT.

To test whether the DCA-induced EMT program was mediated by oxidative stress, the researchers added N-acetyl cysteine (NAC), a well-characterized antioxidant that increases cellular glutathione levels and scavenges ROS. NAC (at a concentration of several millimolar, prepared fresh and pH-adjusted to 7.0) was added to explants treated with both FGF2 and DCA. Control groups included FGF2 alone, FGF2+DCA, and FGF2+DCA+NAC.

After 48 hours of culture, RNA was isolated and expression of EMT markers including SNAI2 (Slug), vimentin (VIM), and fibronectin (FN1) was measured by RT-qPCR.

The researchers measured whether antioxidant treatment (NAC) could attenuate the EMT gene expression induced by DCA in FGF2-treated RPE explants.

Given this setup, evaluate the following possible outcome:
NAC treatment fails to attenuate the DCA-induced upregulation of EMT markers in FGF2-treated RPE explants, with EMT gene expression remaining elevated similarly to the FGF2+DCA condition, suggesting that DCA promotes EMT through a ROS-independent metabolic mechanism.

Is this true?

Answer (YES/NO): NO